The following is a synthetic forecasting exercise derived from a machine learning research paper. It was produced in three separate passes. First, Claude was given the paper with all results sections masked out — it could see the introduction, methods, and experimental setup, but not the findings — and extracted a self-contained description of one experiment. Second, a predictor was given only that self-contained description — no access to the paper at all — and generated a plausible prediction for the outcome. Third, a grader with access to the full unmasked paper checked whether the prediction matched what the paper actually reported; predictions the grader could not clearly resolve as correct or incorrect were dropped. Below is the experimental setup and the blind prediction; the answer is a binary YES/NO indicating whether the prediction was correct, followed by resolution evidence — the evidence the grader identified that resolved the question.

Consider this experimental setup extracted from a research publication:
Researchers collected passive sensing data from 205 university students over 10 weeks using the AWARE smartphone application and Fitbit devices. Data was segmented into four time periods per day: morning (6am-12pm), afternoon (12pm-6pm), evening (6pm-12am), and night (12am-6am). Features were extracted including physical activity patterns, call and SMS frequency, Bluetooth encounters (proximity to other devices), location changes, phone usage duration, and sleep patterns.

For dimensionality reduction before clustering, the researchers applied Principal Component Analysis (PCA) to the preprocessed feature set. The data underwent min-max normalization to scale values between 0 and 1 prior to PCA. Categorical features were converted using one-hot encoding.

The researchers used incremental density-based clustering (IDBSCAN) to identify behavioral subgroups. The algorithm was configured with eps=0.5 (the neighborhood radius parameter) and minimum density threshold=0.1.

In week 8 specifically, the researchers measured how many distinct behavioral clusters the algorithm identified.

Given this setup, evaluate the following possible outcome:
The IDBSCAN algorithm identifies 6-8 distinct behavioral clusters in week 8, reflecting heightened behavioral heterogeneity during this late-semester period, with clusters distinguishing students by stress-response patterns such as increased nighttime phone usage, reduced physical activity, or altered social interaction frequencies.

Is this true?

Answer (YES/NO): NO